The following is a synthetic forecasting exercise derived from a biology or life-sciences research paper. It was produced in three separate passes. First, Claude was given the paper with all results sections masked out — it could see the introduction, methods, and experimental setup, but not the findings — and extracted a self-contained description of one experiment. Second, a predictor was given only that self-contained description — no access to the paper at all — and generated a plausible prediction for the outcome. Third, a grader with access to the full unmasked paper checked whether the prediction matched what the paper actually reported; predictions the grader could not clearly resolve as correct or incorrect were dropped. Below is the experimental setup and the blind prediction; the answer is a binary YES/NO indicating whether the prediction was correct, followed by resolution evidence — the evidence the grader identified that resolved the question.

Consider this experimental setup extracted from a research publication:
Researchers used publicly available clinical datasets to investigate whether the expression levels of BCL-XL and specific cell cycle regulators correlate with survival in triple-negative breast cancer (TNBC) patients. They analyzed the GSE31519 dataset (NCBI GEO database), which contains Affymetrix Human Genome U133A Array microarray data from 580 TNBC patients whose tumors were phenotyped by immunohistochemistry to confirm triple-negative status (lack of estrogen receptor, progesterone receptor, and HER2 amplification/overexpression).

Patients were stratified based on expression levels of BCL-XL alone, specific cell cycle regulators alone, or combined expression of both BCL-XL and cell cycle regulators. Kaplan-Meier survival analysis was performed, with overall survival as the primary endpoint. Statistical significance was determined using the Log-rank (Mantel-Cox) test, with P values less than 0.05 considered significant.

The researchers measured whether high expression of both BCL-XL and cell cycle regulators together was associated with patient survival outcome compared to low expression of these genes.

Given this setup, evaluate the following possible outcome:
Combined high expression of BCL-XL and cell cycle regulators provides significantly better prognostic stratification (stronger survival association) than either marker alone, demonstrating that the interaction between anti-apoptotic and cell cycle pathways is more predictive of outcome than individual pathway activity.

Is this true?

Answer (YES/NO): NO